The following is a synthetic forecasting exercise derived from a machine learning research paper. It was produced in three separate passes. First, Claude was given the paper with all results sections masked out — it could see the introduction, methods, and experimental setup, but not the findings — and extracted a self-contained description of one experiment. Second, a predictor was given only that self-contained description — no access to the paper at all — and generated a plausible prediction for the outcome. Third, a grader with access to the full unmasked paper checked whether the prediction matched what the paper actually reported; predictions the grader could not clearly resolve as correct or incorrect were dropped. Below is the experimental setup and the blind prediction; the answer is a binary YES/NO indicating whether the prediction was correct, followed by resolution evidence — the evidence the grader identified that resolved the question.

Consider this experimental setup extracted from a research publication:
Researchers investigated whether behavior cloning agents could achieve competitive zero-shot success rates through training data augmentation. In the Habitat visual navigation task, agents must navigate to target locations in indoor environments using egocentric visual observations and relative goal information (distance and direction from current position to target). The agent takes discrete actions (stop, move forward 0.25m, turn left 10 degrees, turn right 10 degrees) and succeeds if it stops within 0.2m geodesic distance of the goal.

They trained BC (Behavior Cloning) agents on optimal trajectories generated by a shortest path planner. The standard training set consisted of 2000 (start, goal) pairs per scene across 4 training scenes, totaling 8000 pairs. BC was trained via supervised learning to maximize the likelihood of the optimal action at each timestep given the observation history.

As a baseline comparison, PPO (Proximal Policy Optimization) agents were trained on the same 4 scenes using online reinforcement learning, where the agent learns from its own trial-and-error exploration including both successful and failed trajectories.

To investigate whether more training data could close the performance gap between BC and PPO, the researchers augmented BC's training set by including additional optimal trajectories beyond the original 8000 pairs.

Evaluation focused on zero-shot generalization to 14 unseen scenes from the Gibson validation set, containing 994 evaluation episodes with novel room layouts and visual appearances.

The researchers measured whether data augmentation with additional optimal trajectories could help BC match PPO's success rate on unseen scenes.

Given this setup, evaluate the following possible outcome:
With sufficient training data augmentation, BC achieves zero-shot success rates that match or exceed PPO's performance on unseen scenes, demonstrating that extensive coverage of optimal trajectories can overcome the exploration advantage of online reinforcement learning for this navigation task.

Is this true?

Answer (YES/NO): NO